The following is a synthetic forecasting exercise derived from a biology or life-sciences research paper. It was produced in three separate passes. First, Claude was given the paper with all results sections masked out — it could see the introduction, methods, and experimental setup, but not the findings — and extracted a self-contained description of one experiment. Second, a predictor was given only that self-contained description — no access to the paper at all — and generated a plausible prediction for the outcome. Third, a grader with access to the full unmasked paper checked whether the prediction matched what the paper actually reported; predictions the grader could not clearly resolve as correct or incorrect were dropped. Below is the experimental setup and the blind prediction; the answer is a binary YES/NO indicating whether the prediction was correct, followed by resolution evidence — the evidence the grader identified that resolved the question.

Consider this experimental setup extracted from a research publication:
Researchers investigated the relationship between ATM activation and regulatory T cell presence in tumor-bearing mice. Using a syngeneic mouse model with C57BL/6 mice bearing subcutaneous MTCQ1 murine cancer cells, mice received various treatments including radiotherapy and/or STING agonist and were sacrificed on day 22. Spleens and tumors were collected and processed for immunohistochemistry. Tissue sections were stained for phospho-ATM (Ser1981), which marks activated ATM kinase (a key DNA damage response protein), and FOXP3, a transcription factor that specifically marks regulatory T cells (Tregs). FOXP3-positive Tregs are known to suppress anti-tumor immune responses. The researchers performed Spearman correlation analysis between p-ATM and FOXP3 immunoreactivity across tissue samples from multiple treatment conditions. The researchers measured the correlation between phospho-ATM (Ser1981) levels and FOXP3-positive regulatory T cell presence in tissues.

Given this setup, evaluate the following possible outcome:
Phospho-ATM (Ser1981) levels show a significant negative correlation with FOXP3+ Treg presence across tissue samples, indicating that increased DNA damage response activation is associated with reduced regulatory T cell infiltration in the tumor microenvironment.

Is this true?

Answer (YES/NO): YES